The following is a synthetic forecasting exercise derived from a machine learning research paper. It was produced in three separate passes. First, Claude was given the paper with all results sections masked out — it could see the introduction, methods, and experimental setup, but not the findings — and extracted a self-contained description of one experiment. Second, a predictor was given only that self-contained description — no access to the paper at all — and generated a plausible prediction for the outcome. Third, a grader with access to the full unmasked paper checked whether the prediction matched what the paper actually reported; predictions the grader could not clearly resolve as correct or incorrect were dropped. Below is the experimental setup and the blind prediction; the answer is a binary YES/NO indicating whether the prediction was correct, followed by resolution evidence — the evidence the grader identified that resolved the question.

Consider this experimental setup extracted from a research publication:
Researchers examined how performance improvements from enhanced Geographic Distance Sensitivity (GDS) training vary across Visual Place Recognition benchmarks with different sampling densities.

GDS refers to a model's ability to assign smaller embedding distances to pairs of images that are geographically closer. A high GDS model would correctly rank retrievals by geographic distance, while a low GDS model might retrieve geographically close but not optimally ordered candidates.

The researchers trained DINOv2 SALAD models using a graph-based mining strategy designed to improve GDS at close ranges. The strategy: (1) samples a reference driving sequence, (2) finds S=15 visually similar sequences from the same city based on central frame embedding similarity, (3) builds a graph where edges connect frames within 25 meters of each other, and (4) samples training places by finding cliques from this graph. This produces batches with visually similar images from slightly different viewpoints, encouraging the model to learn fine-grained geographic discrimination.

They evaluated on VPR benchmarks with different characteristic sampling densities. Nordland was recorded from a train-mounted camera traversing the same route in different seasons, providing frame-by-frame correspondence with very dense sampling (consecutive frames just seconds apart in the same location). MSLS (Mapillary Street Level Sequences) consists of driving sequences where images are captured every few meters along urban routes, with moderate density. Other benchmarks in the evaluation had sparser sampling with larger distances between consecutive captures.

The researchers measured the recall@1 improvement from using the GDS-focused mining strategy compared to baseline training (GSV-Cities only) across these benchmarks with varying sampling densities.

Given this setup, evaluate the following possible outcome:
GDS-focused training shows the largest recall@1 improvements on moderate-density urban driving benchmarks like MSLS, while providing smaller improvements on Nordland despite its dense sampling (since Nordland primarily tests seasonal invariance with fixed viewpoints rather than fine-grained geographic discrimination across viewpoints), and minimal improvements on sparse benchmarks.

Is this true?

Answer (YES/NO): NO